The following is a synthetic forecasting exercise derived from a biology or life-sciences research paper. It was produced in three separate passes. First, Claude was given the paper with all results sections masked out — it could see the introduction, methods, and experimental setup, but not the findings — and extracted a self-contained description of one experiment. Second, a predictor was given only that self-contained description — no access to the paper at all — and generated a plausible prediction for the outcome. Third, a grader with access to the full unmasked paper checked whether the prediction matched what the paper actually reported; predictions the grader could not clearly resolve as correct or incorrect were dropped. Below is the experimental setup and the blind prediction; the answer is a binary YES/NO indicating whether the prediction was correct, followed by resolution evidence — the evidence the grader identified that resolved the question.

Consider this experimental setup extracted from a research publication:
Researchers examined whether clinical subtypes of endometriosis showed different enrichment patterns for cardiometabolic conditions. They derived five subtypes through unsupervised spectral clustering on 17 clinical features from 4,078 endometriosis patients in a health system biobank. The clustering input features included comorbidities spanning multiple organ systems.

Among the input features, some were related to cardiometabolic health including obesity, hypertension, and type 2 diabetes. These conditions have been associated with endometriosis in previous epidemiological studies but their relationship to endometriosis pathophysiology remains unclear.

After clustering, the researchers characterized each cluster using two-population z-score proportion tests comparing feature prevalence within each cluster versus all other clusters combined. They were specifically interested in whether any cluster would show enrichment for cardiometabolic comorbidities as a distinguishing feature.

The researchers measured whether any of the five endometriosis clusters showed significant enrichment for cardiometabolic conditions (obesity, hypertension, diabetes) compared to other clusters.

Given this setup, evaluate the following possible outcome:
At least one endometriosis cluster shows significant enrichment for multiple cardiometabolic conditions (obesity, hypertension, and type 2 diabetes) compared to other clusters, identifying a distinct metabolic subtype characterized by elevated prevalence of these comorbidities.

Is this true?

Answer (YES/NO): NO